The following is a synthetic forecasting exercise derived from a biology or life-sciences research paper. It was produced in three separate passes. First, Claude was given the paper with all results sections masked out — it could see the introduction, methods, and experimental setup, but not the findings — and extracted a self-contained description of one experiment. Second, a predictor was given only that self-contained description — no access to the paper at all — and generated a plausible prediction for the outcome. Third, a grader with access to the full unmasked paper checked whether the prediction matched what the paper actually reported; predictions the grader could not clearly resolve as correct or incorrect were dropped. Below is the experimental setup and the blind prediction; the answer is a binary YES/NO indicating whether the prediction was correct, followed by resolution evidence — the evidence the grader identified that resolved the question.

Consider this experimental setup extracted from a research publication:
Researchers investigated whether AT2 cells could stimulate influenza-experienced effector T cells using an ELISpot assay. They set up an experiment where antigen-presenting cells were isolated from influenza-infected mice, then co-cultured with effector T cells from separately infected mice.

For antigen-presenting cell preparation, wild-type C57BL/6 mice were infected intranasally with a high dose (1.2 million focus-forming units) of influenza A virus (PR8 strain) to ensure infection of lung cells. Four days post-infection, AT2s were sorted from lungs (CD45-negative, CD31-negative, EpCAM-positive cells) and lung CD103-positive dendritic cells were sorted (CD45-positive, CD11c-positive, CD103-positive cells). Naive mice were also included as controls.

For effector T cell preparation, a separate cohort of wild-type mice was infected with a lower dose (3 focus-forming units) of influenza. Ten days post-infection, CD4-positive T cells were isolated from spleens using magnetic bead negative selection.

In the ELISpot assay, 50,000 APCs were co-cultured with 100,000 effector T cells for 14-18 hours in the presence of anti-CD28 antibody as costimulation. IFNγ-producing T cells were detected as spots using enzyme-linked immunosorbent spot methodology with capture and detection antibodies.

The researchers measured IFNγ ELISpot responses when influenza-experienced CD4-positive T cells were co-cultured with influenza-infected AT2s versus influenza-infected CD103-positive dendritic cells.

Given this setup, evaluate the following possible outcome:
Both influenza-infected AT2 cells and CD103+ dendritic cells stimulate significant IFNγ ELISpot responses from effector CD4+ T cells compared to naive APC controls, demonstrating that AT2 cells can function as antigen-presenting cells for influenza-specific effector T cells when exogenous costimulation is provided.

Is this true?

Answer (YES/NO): YES